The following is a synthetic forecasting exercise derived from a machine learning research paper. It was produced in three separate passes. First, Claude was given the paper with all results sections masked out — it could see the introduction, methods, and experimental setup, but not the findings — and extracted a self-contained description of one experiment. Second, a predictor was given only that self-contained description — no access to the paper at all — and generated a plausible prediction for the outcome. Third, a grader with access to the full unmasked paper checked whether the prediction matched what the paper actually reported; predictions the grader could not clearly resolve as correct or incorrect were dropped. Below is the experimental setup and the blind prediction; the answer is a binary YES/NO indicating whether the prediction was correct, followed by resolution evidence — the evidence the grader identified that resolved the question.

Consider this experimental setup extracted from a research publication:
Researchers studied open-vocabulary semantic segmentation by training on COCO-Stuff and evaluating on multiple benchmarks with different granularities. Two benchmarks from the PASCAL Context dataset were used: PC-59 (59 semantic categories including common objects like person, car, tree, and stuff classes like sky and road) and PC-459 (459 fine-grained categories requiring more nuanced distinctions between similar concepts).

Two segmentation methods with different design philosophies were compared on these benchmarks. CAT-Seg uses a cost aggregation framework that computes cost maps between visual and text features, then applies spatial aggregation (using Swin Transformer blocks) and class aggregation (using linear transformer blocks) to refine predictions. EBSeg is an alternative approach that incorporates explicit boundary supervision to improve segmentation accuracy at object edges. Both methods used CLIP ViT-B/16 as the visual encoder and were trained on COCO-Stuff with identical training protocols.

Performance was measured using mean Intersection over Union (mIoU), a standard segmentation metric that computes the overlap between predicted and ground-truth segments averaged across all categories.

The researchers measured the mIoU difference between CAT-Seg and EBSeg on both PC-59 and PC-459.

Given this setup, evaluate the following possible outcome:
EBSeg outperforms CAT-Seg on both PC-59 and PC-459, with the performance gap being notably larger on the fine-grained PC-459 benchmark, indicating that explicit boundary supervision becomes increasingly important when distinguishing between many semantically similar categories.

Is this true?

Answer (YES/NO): NO